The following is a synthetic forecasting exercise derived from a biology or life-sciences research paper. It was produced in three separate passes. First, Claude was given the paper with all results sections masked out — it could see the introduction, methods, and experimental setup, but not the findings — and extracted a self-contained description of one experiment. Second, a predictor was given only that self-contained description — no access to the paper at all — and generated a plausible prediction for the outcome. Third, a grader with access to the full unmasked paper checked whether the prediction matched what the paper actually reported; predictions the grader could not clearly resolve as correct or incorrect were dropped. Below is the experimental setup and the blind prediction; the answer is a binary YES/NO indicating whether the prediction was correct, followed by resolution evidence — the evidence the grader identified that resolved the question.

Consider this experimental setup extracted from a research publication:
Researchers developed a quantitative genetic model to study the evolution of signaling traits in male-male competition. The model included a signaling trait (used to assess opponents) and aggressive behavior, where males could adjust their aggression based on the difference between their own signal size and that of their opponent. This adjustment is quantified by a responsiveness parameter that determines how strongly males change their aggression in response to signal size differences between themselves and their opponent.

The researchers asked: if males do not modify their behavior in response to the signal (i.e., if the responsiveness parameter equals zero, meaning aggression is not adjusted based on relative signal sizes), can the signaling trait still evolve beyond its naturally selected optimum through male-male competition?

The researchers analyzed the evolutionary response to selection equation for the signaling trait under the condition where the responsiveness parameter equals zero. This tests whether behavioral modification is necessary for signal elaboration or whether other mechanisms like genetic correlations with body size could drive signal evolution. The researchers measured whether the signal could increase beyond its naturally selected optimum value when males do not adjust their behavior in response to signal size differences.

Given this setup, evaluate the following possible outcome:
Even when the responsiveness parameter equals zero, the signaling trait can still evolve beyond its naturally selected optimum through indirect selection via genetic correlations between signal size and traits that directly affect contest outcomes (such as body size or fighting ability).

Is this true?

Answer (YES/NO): NO